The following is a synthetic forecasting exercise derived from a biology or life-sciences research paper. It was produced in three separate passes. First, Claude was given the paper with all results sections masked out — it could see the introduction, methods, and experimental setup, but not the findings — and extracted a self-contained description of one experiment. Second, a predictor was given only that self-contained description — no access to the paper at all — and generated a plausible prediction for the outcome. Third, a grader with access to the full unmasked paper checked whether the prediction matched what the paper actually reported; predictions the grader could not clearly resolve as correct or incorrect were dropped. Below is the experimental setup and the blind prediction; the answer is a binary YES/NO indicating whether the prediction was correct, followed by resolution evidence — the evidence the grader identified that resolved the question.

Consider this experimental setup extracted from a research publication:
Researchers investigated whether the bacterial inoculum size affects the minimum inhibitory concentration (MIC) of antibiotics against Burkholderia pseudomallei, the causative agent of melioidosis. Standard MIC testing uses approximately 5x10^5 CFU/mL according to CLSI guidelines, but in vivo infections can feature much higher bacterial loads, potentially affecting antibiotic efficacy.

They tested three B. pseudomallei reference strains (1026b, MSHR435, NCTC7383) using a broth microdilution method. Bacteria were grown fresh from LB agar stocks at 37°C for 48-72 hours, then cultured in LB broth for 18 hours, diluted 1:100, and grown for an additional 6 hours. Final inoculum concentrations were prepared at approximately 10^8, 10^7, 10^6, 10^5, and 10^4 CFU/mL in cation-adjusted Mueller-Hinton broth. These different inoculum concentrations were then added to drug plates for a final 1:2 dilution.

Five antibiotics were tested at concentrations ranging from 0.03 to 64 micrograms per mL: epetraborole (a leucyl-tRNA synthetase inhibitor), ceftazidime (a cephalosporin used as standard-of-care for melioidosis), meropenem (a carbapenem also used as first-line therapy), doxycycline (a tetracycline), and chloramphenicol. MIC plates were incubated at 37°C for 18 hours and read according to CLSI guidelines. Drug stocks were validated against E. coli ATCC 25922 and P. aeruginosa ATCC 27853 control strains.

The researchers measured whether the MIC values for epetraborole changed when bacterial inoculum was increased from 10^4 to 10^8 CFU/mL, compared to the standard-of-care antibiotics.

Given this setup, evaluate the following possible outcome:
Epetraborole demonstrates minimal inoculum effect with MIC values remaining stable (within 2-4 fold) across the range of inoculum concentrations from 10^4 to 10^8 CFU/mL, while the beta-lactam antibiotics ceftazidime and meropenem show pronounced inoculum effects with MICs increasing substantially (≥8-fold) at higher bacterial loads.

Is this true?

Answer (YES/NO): NO